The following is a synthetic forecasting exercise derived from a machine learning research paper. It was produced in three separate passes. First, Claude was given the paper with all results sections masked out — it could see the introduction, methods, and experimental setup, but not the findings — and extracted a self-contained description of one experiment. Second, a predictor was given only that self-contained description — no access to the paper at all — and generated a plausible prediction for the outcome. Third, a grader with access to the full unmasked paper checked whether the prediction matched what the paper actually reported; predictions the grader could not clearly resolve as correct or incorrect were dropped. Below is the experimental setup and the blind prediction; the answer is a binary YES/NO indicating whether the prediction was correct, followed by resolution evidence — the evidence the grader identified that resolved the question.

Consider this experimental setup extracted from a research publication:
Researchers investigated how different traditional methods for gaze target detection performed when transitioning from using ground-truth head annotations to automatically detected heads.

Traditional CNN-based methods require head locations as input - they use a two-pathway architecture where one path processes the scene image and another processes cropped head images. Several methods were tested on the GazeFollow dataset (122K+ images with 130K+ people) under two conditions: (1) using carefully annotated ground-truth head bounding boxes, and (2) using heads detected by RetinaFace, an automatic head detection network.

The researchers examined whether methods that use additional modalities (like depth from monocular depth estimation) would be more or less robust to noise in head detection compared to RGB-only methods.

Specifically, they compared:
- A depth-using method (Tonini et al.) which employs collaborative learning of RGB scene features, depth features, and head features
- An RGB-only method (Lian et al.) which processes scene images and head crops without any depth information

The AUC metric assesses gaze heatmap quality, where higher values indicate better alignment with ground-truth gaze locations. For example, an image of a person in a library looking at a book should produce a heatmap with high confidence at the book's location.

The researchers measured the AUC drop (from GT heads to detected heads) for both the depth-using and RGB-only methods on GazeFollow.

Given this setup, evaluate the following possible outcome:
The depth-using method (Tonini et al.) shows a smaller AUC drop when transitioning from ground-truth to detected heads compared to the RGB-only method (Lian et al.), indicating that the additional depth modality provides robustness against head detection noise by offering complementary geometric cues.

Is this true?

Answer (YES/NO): NO